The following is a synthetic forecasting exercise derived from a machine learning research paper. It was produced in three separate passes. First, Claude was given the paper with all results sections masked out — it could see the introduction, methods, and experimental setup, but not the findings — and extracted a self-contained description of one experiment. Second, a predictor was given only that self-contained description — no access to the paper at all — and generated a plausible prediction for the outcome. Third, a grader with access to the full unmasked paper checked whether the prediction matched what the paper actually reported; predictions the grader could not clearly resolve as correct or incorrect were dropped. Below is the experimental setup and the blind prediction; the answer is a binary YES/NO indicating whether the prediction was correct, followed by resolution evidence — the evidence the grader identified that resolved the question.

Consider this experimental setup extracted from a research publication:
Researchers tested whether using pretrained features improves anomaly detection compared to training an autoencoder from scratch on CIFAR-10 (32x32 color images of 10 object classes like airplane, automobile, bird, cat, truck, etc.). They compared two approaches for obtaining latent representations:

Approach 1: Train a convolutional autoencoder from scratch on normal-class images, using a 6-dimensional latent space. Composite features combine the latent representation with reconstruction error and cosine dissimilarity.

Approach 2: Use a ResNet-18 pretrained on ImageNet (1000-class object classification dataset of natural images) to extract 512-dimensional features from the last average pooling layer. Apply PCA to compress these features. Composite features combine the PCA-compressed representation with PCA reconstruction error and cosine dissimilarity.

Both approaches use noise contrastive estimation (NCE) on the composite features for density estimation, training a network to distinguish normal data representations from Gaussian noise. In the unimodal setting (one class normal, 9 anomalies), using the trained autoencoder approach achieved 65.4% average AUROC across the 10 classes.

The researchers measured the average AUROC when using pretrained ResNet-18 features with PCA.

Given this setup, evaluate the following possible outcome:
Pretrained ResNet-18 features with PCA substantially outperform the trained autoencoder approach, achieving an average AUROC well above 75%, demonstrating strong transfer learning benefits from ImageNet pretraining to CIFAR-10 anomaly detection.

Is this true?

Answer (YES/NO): YES